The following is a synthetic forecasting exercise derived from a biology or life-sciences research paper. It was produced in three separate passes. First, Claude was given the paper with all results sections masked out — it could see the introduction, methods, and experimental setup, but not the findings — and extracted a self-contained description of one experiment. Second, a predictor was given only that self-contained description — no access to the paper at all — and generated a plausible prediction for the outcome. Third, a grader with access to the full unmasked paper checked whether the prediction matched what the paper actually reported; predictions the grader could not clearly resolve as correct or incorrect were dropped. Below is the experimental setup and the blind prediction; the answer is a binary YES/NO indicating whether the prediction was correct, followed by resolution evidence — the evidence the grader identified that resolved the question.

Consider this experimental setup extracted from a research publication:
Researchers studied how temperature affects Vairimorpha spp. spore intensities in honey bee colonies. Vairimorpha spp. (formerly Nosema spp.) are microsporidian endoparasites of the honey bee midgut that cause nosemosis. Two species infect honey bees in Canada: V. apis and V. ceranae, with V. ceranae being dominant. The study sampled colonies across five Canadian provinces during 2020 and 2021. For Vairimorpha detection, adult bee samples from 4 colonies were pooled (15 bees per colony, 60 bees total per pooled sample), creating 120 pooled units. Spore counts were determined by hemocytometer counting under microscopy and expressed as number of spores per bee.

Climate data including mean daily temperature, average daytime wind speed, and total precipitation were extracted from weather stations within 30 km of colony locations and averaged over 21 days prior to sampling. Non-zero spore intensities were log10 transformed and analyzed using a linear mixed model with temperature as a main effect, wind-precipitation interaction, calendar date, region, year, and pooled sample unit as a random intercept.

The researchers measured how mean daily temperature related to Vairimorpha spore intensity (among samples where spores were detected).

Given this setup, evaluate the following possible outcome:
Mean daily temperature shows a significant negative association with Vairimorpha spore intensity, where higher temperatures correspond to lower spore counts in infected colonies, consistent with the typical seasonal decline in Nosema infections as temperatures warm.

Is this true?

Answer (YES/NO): NO